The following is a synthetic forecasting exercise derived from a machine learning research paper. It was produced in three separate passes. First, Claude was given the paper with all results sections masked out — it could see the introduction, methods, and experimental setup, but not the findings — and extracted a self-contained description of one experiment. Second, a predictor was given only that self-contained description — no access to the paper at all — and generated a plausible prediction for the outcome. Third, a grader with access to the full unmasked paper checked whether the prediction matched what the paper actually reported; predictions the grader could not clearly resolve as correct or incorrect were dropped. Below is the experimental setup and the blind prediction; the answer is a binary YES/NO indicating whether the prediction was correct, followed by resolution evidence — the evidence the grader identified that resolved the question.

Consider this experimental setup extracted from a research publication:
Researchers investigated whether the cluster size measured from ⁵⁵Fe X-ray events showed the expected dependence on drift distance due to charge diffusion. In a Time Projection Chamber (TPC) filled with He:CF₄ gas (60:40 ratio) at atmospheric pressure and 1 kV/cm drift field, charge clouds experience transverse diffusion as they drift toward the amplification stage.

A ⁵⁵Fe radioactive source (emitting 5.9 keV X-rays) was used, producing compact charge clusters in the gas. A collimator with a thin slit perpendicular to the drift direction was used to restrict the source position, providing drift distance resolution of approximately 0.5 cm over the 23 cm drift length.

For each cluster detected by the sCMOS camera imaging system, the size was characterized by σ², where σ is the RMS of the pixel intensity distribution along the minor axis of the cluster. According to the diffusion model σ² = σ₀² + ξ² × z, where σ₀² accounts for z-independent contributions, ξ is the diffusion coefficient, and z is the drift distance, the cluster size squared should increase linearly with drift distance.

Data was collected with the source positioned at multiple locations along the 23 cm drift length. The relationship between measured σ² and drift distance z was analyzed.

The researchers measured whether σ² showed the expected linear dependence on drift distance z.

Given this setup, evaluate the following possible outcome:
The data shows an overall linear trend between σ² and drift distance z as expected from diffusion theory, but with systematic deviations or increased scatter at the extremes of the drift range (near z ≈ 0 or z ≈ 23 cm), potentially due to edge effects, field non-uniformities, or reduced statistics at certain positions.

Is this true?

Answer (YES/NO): YES